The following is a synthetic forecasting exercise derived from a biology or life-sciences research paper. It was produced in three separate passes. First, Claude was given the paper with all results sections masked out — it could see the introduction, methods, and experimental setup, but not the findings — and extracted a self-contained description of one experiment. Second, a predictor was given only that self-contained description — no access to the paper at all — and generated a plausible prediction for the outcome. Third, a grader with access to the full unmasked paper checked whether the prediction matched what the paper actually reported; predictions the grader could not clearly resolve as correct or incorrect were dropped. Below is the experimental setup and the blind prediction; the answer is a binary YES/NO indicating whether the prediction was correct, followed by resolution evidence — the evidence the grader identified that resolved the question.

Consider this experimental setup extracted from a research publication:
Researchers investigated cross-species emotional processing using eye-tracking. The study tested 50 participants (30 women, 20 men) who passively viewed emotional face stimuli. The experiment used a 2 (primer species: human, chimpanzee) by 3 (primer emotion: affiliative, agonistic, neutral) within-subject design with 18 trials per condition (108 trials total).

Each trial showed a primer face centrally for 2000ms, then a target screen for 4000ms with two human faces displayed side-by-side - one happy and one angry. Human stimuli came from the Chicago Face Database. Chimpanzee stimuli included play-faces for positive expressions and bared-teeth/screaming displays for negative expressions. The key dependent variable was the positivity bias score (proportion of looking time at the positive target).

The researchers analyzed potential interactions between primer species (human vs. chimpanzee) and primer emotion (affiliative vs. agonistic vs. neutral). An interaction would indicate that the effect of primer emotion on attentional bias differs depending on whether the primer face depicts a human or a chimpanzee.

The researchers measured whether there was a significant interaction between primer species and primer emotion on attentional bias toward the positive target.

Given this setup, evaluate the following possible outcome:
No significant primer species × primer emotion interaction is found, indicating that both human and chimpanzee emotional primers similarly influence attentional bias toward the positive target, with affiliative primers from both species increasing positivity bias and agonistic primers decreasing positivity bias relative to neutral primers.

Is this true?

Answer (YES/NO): NO